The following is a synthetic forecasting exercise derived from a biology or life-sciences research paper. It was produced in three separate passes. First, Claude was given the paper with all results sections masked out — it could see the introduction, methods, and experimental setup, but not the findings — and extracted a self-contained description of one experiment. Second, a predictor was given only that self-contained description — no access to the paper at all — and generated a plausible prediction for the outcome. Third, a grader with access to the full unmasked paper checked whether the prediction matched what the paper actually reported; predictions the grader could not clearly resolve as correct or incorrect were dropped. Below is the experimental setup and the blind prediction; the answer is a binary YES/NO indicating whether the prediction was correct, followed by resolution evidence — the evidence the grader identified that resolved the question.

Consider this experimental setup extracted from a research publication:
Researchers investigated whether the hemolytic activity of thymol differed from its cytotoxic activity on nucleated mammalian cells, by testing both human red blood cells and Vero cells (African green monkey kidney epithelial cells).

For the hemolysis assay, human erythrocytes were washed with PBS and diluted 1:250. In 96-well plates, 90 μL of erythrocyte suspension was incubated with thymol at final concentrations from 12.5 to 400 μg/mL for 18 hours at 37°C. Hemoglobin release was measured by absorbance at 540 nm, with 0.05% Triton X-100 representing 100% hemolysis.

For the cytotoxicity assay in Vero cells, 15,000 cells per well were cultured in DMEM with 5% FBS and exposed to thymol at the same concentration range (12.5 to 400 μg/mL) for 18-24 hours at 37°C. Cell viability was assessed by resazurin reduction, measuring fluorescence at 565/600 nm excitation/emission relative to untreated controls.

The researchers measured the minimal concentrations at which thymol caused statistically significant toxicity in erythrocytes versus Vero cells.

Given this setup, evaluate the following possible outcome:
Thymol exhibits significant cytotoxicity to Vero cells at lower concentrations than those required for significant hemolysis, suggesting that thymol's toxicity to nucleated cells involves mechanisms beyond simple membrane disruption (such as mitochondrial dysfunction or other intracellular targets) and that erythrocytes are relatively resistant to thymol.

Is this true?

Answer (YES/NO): NO